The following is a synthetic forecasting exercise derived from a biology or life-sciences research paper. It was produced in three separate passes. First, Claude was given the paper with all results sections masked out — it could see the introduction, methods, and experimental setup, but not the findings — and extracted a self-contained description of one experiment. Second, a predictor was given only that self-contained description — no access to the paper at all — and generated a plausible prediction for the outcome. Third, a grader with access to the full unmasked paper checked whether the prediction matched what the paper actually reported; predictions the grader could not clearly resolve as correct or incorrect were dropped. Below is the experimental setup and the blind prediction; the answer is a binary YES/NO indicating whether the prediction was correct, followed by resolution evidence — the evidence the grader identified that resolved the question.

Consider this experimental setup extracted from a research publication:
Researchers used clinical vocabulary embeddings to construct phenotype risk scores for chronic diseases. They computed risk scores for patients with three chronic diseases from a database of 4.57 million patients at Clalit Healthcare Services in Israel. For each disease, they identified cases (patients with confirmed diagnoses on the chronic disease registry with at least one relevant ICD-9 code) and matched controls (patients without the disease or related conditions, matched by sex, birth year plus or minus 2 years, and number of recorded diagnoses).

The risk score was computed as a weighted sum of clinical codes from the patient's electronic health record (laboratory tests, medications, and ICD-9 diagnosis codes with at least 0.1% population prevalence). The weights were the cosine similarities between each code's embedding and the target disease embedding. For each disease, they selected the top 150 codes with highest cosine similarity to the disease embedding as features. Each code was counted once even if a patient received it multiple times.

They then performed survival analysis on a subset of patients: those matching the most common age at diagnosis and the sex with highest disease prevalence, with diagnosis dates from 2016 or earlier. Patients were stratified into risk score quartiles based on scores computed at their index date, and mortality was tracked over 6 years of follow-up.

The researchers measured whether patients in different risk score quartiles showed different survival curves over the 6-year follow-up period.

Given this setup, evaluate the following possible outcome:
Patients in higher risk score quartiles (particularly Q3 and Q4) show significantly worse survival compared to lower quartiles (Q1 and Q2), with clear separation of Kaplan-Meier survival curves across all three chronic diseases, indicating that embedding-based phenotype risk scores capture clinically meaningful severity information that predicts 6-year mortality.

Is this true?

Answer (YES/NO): YES